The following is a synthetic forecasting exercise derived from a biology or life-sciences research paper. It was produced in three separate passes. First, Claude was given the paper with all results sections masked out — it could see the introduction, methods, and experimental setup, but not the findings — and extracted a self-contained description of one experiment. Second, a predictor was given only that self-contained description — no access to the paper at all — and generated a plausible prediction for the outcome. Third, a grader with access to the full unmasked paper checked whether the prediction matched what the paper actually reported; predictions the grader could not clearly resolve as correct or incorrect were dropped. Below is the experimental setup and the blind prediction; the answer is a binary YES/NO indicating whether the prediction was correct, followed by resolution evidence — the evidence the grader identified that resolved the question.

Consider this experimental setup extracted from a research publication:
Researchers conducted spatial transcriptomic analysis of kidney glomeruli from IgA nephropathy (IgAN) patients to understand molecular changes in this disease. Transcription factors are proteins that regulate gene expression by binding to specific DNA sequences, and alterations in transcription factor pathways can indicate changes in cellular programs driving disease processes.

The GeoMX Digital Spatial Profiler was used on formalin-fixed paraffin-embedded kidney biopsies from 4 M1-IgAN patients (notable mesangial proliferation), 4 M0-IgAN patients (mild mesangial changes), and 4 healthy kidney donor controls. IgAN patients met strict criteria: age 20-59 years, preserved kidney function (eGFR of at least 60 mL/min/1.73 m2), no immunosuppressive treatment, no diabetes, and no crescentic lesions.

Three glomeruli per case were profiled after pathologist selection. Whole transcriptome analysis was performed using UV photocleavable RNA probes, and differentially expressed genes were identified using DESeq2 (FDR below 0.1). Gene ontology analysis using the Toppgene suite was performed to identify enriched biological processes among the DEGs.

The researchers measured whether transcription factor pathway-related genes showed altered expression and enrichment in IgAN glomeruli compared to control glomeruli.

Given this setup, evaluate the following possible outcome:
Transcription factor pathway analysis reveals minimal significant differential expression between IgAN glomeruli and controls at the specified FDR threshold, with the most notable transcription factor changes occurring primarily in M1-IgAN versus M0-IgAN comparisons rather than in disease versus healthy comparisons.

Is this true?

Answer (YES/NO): NO